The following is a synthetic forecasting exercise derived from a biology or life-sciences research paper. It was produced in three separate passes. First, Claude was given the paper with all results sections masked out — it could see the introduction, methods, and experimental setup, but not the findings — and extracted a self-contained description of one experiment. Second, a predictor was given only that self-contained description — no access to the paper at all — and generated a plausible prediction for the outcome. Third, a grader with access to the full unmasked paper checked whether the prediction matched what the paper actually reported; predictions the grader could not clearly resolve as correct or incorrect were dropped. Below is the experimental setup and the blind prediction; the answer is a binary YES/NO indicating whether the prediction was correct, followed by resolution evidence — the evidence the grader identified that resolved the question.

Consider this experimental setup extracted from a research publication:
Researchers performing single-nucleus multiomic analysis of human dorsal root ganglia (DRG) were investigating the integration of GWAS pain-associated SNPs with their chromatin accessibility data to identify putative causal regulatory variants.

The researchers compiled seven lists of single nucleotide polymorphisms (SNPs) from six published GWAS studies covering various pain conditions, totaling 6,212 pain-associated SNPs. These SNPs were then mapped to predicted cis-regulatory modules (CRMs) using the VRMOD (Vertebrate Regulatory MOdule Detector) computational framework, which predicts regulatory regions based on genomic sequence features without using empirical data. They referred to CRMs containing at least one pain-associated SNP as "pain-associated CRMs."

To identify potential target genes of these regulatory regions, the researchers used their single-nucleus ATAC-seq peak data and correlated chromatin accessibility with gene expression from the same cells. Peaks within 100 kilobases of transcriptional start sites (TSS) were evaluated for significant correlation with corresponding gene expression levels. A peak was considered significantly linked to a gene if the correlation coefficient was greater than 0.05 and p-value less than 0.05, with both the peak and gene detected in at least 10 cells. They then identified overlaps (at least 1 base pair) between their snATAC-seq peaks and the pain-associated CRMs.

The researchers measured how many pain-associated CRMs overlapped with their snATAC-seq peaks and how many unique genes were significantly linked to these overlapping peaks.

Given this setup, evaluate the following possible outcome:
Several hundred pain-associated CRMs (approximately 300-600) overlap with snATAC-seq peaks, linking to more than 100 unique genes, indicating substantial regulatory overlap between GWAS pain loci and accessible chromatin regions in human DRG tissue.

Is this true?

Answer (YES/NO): NO